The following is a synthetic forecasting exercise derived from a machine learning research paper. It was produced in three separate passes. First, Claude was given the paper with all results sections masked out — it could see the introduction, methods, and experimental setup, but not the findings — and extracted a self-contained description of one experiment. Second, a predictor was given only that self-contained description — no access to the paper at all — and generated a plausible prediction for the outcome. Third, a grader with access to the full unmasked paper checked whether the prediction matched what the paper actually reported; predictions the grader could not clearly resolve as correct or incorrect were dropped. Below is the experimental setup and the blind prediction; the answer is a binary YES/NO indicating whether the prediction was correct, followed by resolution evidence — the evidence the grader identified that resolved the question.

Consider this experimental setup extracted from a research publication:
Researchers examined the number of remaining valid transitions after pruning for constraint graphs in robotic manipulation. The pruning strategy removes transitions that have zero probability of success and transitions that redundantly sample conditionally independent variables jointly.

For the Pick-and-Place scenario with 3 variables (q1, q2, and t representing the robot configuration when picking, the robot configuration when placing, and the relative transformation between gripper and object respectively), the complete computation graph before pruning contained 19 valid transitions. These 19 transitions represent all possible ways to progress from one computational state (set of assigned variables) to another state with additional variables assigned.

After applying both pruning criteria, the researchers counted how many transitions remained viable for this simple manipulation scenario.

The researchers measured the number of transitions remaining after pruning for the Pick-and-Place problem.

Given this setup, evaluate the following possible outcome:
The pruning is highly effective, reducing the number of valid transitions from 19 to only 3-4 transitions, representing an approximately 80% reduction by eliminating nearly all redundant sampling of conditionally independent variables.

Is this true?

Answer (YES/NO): NO